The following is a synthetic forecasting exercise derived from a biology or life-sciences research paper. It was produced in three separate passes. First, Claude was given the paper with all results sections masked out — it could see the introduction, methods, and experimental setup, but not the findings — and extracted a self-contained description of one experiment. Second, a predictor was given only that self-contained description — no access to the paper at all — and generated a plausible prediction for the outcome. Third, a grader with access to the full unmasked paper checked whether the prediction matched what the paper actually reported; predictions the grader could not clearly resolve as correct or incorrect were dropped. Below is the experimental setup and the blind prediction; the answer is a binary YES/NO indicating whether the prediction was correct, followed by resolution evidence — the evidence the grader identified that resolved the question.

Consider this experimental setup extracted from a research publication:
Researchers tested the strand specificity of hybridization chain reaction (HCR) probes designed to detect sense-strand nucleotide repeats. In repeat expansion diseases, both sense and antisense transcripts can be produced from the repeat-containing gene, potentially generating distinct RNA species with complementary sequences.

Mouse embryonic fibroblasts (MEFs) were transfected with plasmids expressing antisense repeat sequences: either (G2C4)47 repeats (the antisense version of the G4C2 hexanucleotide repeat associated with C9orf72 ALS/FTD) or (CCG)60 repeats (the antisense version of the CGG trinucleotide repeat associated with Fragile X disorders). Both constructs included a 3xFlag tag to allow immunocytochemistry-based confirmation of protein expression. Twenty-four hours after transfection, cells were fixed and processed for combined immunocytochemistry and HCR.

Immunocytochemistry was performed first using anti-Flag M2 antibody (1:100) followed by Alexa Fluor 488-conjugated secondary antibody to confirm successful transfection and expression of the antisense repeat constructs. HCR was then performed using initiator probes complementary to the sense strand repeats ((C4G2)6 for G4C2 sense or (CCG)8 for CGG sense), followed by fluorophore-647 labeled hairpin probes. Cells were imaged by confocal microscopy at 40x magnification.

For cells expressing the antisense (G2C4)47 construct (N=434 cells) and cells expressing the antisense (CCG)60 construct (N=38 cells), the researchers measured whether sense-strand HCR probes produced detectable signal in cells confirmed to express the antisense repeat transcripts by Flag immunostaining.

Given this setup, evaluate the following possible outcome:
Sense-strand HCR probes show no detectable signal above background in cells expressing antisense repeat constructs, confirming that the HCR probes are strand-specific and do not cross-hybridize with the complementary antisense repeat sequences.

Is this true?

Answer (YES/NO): YES